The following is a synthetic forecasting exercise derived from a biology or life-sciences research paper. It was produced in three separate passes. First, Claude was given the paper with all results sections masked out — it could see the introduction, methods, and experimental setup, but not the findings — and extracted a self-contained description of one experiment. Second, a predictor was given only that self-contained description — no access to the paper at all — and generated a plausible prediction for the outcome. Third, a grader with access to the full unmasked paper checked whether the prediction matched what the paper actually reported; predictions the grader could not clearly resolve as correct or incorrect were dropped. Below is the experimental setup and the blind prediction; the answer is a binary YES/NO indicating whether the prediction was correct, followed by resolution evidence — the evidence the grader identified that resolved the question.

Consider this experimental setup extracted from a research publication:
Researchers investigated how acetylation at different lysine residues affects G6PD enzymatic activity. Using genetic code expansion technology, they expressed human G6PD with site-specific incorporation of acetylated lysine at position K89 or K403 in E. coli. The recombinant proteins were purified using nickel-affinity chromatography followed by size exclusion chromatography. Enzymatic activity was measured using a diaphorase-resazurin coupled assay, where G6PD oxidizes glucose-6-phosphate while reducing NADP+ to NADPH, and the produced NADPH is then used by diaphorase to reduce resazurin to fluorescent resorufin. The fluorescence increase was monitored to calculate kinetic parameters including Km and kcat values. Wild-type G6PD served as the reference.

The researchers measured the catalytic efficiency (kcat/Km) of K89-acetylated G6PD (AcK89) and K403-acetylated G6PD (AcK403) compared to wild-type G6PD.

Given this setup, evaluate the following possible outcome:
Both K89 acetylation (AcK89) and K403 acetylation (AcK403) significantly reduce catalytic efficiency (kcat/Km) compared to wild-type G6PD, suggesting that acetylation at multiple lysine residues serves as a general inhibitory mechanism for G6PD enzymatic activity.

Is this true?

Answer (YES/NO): NO